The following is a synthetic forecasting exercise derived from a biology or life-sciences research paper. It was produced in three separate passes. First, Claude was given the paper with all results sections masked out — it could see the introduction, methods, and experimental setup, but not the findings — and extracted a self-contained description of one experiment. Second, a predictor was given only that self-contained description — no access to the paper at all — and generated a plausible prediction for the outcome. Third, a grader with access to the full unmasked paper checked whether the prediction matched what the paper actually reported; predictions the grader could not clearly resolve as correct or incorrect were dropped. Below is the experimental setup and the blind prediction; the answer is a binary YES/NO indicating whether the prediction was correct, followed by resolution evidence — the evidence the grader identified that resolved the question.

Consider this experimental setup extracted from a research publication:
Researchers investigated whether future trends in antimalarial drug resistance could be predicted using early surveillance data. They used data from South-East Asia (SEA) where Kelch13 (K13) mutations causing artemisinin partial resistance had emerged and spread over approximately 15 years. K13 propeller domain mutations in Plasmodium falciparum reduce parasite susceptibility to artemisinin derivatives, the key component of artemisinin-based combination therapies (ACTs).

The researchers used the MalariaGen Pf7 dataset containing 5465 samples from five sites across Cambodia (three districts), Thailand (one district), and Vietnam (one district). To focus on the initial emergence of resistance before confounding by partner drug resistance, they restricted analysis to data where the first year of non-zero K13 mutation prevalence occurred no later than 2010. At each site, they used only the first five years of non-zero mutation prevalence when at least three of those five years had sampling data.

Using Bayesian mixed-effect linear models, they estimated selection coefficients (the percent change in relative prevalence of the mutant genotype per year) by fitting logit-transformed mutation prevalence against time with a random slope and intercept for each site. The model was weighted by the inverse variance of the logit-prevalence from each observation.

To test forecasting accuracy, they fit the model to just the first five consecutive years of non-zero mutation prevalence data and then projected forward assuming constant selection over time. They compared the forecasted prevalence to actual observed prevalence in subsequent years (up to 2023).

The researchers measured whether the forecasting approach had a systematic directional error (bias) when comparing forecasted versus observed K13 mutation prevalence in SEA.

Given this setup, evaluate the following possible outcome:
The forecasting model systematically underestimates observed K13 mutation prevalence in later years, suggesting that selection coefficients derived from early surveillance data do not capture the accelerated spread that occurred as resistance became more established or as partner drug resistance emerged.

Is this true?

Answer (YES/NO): YES